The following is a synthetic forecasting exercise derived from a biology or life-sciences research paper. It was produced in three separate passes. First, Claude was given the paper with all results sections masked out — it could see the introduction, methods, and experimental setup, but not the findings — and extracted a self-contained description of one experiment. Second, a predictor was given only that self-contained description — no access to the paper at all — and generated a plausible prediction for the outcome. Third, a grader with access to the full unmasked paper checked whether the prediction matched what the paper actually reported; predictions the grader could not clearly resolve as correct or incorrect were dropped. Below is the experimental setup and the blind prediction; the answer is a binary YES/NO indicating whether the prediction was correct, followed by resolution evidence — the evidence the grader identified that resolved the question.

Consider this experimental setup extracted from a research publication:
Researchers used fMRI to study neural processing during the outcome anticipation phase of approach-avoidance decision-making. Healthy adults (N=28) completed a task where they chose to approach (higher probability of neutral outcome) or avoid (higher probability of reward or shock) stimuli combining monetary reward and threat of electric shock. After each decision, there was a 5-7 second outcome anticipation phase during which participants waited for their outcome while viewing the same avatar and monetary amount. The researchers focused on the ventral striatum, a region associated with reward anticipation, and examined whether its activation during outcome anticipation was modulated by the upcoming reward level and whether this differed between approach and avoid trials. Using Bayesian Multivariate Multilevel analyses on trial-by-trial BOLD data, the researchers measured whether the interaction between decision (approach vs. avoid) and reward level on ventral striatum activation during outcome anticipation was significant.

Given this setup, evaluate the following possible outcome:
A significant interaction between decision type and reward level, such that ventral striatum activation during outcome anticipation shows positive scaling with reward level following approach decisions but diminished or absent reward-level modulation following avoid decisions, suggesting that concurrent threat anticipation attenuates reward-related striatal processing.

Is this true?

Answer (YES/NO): NO